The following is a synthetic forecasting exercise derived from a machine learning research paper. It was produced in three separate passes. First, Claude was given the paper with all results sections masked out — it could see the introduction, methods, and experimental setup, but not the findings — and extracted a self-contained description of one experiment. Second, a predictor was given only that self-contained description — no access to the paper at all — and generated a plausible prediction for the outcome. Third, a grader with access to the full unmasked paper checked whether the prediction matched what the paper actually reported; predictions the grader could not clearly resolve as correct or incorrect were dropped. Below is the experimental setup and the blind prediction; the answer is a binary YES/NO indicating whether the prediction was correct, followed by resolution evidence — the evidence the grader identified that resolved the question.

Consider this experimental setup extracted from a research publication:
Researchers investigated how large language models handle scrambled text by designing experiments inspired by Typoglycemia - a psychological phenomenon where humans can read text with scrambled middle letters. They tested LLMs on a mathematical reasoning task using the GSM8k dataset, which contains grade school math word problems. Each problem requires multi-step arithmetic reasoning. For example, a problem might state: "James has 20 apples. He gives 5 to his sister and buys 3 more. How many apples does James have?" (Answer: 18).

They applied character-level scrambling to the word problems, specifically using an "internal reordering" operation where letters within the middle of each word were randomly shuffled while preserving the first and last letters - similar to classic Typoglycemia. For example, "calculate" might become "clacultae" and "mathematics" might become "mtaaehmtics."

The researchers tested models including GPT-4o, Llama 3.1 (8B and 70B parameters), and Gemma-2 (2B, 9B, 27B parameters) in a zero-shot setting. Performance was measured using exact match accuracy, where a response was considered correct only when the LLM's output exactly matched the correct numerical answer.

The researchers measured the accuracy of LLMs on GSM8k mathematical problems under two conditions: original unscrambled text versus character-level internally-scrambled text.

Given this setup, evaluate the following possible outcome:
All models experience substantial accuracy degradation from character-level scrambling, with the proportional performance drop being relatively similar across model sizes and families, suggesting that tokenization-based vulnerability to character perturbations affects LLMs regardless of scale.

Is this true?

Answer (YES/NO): NO